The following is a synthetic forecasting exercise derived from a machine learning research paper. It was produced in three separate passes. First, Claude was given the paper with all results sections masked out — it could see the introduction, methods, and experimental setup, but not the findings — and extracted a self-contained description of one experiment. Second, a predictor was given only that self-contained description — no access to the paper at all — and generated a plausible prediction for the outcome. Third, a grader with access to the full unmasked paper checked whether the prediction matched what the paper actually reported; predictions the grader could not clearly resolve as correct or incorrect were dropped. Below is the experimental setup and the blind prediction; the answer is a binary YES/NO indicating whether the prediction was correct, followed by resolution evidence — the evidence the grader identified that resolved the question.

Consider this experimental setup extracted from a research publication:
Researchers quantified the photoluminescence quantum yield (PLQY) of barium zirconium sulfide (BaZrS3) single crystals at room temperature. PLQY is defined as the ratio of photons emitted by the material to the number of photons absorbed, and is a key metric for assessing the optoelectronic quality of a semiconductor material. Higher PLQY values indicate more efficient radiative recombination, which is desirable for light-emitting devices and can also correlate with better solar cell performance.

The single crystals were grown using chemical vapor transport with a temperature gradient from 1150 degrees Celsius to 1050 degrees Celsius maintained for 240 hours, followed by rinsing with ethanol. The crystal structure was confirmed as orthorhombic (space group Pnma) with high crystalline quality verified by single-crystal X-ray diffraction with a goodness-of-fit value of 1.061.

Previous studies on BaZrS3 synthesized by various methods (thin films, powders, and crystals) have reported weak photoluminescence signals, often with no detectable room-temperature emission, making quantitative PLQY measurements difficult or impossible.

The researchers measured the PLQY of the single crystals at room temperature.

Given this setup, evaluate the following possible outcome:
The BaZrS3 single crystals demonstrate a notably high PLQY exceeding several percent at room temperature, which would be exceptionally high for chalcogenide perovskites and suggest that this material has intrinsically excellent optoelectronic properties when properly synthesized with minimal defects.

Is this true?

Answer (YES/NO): NO